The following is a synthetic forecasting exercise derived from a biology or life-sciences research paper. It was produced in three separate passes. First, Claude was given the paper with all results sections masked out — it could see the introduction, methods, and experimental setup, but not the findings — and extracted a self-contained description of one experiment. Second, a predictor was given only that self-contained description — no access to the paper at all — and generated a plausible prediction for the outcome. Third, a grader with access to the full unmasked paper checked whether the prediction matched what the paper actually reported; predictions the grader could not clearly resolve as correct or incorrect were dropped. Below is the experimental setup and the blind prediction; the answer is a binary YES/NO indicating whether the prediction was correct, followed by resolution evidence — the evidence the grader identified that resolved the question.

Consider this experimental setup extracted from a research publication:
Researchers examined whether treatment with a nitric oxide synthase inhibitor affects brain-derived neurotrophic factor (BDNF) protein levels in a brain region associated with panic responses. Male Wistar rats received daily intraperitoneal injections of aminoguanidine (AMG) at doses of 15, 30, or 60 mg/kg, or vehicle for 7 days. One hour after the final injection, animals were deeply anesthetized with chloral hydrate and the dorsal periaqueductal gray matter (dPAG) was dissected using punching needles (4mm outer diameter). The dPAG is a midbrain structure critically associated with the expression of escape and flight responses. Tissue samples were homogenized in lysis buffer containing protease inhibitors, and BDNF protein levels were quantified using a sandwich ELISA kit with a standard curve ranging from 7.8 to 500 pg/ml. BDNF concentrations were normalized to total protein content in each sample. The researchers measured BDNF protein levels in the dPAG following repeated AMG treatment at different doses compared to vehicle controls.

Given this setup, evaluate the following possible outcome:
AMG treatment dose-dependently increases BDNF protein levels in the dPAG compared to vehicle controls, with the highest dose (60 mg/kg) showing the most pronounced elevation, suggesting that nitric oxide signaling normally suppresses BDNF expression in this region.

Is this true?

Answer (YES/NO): NO